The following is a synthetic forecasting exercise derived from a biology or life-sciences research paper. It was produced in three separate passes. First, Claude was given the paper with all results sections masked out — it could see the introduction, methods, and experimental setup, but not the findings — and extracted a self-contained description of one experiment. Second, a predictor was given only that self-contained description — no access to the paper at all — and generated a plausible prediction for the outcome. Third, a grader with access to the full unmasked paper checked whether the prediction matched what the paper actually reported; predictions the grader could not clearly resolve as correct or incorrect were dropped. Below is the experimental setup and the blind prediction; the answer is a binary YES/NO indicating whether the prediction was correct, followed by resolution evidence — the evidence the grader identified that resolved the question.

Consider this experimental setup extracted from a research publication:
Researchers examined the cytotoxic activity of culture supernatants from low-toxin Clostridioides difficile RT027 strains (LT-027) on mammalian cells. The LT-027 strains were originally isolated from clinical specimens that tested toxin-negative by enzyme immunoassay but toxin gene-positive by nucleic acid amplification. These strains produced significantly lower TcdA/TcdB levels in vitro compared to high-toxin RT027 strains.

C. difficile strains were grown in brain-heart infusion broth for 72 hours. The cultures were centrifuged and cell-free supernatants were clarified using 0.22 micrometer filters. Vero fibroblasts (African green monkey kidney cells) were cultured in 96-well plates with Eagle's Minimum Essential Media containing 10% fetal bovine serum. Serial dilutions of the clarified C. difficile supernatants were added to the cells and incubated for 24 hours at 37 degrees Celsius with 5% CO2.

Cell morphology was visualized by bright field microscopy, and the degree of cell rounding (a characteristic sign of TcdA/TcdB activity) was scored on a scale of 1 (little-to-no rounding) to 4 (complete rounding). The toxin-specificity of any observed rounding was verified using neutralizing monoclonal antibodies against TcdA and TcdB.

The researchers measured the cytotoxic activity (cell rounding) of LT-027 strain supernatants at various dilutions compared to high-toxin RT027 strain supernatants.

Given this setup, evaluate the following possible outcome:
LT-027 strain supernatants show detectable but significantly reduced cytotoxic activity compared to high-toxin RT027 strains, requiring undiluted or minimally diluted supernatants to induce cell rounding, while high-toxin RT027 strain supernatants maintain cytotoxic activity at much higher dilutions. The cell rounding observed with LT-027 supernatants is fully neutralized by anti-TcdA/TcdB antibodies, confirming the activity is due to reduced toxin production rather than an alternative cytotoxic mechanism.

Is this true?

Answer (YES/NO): YES